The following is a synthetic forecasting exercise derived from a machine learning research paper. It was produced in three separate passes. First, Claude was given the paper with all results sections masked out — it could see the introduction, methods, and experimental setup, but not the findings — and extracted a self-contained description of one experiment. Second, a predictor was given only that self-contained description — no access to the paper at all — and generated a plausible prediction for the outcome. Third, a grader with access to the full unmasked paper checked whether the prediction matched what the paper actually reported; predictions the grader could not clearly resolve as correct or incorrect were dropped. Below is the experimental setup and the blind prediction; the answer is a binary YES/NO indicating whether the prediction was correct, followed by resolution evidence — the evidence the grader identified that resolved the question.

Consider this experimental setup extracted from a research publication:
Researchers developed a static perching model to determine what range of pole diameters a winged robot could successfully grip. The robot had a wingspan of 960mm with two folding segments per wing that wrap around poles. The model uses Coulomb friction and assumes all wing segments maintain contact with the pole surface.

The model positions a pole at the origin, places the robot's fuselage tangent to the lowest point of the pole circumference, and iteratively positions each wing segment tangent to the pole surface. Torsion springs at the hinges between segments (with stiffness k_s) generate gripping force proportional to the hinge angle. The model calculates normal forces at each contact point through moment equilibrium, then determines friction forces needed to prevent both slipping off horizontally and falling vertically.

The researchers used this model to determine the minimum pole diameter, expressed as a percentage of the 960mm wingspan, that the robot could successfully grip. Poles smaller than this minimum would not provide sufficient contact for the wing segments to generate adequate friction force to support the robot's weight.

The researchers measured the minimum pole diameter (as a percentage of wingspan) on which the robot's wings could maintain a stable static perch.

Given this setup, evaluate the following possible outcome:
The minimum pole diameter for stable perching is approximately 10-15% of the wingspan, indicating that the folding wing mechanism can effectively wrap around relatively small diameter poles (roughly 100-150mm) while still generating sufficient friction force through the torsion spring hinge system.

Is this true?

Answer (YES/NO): NO